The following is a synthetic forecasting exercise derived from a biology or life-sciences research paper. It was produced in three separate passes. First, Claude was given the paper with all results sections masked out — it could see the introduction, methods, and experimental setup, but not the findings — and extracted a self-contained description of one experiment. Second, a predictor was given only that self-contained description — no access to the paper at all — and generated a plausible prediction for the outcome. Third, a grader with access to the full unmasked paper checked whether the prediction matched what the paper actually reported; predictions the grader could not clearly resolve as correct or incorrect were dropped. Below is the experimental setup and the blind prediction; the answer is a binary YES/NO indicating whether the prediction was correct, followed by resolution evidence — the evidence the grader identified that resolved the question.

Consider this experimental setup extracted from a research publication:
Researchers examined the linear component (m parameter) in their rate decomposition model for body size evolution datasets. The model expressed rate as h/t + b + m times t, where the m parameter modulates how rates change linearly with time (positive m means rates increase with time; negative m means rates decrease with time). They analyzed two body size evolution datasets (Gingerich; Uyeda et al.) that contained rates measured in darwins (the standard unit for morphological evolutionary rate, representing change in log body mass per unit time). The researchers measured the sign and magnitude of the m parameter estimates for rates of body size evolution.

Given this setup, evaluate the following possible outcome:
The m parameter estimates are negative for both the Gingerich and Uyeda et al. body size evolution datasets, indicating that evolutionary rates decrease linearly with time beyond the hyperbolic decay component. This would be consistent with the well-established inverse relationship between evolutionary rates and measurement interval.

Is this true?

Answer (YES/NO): YES